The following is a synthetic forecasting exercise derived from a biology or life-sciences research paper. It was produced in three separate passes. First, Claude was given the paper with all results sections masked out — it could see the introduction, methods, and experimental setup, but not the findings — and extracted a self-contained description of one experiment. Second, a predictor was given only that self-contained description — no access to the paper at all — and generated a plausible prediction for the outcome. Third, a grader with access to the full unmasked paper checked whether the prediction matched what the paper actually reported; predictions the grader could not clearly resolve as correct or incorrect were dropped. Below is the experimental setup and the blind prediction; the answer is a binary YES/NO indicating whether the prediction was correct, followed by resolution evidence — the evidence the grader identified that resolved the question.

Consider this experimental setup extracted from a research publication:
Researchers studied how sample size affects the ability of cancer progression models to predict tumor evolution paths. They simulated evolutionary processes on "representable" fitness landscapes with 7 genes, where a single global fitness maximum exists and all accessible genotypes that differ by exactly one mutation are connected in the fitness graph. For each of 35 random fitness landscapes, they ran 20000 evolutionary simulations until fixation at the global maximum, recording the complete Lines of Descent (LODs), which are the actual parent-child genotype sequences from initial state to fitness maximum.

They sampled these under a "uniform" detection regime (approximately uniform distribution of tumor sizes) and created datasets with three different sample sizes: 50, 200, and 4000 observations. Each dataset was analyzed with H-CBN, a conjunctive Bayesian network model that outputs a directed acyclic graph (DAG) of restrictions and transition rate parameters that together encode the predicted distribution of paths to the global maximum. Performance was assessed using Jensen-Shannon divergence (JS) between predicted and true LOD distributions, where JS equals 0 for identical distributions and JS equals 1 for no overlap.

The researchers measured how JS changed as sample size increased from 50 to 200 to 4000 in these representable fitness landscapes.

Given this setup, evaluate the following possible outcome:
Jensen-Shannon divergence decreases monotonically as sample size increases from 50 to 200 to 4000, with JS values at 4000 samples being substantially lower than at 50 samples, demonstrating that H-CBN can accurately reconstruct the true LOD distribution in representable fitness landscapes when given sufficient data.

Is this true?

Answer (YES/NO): YES